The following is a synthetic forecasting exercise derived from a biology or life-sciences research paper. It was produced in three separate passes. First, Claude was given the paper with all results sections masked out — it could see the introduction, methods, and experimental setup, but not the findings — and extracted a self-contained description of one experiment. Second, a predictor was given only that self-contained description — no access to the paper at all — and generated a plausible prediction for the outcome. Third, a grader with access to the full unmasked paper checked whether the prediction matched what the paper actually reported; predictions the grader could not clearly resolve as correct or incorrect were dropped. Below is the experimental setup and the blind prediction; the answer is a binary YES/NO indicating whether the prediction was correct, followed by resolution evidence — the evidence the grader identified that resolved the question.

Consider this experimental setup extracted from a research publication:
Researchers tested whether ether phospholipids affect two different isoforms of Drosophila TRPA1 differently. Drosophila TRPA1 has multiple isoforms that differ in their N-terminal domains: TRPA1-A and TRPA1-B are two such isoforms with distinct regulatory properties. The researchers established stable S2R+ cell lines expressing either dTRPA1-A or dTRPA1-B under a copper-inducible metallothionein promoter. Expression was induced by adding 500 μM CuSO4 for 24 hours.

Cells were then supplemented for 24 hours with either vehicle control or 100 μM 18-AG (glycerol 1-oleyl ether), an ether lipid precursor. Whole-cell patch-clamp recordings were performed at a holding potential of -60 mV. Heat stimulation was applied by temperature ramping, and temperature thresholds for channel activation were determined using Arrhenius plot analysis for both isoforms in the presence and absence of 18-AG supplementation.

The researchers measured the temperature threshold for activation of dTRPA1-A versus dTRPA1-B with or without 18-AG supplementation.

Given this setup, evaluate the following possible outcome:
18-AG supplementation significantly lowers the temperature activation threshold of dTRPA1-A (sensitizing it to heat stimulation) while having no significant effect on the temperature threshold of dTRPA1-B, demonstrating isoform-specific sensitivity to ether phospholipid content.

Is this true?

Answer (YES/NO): YES